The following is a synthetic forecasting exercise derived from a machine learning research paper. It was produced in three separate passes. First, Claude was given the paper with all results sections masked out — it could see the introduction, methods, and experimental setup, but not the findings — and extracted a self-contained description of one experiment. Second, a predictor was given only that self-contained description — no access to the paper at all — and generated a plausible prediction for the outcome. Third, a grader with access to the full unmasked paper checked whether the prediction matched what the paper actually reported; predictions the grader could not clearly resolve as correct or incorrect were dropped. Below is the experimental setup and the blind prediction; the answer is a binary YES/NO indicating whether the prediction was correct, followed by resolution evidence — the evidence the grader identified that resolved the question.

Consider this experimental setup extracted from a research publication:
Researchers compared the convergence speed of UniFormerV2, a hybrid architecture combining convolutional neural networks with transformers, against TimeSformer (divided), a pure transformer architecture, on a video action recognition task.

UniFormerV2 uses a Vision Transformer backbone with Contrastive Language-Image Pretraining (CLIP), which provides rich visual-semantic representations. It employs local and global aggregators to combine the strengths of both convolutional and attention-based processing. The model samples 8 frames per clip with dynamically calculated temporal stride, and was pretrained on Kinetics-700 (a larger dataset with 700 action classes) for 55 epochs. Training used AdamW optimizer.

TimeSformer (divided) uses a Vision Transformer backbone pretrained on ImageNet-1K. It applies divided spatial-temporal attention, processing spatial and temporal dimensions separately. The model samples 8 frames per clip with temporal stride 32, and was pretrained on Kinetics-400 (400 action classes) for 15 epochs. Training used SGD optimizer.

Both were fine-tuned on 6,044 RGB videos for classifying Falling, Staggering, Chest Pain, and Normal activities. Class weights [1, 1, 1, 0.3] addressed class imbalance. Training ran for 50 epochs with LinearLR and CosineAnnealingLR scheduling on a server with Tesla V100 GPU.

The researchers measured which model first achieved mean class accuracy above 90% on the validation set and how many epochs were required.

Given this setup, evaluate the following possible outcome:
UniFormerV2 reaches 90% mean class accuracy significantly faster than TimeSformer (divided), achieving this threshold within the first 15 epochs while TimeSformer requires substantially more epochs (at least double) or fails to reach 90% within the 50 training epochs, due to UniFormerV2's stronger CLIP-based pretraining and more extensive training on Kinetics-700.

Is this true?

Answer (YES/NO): NO